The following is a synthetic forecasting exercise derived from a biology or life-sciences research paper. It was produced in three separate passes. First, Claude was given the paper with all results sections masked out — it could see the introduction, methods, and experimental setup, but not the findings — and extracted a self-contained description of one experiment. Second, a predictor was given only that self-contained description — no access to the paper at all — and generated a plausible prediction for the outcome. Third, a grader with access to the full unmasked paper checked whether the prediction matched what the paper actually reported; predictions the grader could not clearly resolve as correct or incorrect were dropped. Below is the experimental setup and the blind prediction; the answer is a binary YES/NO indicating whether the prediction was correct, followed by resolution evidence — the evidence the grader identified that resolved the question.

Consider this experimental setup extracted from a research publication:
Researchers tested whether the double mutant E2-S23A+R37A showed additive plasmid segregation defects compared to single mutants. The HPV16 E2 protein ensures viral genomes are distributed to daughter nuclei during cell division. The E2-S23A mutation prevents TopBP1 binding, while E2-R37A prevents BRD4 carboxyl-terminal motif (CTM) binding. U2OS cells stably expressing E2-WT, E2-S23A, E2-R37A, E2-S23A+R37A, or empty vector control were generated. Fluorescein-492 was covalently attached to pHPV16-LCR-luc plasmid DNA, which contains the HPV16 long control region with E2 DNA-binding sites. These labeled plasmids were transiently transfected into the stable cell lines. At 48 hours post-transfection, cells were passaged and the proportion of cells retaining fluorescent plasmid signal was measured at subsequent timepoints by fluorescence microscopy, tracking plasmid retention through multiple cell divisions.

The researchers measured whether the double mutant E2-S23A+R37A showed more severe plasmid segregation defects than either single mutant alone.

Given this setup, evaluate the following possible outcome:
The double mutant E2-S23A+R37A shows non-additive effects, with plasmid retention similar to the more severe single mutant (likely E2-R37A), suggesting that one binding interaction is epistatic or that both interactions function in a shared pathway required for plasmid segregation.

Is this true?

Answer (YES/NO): NO